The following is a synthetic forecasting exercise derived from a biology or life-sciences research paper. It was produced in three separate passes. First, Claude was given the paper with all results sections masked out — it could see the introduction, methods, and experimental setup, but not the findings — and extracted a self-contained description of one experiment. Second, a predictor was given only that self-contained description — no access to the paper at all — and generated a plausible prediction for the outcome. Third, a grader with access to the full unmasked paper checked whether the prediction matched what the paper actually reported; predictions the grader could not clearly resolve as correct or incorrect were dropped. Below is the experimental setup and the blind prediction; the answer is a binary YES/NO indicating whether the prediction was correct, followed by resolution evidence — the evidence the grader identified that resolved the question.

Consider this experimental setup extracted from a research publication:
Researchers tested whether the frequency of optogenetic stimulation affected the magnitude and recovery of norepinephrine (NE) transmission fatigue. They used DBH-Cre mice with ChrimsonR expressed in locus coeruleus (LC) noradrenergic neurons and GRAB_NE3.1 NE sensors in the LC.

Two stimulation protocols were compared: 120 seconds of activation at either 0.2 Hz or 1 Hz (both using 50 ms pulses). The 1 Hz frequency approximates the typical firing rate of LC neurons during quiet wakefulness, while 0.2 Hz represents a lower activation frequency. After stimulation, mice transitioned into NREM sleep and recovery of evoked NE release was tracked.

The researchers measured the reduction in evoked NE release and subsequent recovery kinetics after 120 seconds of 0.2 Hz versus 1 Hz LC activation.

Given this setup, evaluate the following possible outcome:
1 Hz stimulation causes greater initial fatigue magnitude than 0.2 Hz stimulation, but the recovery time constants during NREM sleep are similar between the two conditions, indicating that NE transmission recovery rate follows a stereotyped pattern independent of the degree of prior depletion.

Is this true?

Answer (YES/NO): NO